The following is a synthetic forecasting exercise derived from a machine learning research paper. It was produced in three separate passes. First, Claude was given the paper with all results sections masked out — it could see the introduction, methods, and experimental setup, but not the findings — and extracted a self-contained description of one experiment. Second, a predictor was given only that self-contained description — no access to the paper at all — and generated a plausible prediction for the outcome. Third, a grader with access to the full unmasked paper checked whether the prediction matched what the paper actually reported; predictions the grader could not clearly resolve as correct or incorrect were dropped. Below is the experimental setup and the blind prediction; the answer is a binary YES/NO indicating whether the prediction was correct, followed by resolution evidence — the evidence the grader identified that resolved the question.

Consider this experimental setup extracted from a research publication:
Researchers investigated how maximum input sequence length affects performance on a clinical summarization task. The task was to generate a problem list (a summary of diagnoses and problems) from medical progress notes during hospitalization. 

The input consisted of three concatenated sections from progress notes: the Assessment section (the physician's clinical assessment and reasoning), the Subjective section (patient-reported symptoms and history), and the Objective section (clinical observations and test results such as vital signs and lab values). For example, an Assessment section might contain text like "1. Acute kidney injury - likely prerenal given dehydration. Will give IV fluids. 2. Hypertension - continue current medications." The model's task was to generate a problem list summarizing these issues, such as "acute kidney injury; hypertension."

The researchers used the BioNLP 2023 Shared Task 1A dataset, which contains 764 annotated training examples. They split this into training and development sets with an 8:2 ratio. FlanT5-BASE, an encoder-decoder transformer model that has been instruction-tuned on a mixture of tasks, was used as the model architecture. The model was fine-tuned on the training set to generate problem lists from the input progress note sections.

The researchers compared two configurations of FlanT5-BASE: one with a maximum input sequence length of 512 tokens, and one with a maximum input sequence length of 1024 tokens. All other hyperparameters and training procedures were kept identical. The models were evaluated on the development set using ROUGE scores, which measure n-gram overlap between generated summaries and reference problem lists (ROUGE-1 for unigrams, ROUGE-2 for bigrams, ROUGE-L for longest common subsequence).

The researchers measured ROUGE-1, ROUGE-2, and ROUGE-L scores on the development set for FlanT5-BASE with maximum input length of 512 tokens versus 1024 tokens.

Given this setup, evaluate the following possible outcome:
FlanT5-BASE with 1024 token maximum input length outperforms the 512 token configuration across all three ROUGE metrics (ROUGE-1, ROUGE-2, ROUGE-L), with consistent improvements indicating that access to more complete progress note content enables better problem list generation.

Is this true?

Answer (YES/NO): NO